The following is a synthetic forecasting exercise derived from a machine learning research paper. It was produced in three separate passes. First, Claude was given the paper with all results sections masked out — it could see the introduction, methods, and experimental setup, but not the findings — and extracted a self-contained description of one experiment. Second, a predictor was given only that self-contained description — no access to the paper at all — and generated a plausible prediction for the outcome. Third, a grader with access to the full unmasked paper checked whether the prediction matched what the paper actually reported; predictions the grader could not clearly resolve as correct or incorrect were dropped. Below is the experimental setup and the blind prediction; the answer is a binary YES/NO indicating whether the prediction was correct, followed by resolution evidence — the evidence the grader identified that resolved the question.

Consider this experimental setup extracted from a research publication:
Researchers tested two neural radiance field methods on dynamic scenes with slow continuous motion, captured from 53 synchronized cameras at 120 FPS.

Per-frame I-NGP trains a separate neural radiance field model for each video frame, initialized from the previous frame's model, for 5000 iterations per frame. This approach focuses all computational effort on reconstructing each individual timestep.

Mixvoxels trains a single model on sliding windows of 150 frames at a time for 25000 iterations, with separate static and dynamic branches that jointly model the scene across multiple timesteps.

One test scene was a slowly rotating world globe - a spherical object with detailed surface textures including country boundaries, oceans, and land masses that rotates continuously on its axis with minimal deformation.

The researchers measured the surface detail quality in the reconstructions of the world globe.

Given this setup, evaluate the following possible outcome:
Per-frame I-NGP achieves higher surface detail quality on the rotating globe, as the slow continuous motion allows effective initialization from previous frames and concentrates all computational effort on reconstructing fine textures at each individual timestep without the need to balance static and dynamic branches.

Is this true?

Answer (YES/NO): YES